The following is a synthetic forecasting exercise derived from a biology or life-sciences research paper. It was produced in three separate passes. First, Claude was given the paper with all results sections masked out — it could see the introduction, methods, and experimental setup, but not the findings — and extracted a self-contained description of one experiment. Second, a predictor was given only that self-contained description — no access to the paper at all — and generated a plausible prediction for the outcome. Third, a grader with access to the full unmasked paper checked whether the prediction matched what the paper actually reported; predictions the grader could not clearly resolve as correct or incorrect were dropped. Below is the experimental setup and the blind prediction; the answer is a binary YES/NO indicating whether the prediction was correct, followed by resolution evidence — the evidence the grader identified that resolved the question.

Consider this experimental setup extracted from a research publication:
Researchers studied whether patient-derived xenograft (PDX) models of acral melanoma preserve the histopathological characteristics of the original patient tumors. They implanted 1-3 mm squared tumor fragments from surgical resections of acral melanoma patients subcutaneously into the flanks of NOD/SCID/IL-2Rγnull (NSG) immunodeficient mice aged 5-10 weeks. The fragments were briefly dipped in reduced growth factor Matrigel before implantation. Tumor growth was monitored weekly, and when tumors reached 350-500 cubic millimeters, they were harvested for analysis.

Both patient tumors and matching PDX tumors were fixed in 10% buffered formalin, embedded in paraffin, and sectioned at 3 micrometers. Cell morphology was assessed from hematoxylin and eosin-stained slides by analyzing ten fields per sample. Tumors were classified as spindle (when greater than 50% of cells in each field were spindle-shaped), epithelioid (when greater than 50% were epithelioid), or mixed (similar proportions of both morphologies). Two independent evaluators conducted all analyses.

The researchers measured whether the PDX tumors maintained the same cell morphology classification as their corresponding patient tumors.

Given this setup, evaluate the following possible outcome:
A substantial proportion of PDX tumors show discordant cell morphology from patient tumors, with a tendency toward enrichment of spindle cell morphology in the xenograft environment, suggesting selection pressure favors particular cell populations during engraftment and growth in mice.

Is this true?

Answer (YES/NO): NO